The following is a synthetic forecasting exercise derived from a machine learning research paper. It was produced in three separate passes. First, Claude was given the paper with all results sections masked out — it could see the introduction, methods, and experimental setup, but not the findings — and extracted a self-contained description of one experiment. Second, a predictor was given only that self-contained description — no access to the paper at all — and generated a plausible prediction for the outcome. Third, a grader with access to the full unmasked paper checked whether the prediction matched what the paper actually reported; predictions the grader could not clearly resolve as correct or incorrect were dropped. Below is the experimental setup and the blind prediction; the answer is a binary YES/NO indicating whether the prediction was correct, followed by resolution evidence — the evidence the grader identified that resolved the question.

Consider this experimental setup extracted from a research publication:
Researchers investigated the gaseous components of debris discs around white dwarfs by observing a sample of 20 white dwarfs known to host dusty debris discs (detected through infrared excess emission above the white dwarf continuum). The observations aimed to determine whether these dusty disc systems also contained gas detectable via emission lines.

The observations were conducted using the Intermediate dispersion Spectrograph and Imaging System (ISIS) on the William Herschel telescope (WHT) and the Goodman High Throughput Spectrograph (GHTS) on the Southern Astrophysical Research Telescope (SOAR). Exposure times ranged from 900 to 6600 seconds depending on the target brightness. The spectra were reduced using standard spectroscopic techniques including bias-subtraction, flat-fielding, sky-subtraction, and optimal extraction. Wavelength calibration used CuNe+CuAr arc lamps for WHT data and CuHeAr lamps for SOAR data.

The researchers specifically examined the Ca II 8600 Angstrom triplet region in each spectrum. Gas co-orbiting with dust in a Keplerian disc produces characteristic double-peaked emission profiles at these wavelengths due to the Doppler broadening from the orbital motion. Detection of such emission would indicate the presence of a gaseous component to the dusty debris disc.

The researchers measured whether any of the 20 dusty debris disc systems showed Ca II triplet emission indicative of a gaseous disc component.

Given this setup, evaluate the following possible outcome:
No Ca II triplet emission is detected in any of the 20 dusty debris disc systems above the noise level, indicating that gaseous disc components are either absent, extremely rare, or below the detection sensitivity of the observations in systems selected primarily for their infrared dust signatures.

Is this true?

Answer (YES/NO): YES